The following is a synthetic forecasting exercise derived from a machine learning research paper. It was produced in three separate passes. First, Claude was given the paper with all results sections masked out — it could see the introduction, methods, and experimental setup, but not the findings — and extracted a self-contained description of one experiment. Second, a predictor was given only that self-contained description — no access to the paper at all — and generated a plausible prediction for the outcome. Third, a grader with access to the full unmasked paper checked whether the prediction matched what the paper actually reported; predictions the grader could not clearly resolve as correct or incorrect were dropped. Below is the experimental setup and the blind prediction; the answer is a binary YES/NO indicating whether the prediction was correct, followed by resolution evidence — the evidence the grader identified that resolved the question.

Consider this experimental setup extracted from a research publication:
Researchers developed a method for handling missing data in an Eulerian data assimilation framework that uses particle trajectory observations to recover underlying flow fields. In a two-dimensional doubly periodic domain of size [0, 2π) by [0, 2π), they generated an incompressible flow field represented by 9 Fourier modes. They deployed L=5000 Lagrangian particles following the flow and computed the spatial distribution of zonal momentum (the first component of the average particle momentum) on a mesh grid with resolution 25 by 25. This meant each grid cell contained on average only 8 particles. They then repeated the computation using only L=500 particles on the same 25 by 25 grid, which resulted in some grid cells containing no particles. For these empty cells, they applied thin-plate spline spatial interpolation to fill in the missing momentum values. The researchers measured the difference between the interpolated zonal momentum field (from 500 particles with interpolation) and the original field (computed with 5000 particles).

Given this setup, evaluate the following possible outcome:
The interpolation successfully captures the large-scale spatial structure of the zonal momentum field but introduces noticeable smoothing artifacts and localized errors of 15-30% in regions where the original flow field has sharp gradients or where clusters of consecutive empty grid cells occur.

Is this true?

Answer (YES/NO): NO